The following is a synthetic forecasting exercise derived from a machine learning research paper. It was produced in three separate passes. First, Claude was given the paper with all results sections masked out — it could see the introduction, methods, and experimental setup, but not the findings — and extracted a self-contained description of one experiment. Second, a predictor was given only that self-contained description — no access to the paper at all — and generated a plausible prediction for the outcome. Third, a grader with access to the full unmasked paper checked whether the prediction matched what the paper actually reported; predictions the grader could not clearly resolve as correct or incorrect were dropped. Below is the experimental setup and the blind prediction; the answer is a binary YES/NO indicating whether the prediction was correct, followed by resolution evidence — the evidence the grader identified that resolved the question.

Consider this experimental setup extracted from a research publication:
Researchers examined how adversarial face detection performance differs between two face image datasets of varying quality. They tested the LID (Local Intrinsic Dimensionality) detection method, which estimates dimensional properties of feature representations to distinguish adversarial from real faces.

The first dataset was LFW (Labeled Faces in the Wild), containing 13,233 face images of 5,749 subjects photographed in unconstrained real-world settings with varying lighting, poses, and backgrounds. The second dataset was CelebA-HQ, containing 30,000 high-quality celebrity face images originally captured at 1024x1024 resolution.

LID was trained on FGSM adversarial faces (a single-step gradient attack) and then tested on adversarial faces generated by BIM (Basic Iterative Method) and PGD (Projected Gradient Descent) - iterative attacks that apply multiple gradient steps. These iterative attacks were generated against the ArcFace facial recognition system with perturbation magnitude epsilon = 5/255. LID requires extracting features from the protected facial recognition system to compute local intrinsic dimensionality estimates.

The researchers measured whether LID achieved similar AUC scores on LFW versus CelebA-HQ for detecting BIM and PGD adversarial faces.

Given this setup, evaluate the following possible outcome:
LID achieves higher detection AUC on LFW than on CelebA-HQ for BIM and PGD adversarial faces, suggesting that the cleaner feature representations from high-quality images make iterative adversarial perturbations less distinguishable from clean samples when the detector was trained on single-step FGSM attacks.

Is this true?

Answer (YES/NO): YES